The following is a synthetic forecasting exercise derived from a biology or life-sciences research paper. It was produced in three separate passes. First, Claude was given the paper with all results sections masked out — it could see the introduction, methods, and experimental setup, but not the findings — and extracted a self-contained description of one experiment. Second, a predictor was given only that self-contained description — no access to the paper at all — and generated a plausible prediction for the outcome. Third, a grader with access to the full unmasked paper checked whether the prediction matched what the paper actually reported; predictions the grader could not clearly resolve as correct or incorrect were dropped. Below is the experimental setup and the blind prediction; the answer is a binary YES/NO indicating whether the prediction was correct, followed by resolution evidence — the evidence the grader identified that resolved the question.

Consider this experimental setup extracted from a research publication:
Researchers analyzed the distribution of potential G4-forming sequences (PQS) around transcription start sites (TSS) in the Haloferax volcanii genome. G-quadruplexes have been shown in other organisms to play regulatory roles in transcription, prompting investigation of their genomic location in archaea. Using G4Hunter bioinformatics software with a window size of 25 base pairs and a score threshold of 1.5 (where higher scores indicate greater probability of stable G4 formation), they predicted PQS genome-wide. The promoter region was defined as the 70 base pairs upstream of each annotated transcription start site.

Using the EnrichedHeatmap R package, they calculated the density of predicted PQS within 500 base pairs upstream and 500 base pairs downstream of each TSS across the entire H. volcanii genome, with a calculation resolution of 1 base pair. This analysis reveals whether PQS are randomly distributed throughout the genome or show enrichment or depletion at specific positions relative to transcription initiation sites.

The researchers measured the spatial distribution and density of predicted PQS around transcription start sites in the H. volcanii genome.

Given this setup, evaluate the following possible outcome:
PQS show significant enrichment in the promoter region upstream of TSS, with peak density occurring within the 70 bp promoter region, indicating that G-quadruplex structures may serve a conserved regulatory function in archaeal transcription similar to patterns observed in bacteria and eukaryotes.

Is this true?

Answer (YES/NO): NO